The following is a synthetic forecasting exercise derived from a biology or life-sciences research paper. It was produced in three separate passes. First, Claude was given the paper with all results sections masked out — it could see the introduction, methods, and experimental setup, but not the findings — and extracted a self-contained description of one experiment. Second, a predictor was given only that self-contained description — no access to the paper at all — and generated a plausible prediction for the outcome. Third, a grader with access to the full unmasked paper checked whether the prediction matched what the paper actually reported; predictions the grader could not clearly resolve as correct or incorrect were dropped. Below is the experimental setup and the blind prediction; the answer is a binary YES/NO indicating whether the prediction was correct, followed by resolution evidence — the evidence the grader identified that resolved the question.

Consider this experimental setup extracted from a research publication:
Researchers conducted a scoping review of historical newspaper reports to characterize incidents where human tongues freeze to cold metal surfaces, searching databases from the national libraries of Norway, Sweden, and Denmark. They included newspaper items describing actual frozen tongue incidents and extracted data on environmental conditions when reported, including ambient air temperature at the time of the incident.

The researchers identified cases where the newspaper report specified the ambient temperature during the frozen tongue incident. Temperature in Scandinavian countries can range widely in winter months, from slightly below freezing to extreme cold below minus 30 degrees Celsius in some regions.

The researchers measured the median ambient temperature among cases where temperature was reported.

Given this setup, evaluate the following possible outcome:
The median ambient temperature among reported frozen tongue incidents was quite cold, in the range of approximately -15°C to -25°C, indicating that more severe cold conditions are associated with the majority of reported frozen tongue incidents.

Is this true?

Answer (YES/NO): YES